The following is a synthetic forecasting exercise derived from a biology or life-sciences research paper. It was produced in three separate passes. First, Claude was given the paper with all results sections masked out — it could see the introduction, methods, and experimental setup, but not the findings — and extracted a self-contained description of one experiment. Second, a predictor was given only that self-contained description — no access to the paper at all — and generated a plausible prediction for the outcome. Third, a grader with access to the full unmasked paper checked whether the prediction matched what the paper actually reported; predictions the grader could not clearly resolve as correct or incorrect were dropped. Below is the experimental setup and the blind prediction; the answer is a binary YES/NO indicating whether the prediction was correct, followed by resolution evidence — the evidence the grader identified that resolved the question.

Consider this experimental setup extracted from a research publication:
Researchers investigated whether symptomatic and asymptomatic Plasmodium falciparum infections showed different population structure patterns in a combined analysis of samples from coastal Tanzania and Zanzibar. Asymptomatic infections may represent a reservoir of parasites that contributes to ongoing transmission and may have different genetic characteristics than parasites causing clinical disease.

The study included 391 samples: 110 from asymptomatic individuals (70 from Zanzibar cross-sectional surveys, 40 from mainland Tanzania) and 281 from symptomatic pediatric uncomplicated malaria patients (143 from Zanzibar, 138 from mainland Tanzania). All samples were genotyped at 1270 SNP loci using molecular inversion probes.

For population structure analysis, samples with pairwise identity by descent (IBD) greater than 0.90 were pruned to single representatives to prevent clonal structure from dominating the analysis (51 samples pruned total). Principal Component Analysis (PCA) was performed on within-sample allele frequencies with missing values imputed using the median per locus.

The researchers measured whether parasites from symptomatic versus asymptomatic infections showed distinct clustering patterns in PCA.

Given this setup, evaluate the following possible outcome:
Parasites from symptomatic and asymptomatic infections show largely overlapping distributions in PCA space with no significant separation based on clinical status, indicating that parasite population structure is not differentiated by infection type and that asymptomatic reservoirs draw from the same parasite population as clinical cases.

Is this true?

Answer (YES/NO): YES